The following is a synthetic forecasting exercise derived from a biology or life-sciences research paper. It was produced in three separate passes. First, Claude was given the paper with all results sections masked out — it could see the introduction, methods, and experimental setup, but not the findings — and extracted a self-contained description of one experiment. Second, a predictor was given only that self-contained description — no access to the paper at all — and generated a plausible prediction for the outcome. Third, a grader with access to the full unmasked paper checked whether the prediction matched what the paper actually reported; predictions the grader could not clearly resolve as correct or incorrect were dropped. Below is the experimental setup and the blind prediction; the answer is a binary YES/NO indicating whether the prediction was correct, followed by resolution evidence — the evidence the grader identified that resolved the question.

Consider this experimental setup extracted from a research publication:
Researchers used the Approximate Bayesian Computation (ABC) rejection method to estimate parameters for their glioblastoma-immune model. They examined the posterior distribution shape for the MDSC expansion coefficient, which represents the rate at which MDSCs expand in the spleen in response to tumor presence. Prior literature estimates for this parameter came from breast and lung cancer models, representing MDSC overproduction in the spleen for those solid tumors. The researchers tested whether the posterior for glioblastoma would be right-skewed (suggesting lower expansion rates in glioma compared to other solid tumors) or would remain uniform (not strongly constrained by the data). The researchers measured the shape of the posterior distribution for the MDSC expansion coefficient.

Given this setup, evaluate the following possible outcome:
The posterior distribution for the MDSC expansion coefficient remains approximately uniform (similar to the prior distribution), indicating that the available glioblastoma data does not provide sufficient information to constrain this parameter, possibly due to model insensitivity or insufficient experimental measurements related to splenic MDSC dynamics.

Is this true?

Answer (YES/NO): YES